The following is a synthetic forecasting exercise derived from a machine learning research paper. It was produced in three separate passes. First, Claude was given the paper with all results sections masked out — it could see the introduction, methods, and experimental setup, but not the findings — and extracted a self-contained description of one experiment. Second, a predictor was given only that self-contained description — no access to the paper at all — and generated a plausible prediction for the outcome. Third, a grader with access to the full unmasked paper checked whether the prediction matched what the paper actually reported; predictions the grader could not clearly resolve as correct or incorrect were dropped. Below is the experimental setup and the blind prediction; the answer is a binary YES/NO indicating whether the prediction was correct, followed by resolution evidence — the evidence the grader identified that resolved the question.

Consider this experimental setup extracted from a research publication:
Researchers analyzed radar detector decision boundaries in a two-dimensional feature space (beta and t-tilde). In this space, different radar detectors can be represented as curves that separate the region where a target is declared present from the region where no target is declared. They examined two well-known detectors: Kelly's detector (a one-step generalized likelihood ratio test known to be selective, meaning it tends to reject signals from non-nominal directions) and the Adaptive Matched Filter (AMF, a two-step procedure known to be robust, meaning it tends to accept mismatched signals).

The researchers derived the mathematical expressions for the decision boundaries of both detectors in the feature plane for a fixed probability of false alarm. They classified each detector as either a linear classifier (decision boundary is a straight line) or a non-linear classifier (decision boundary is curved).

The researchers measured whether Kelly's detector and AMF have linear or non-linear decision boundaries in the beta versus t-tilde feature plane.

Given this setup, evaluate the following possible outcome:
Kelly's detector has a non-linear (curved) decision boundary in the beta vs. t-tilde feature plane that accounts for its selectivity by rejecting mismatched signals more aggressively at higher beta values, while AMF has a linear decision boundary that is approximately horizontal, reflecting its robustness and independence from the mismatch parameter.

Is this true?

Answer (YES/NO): NO